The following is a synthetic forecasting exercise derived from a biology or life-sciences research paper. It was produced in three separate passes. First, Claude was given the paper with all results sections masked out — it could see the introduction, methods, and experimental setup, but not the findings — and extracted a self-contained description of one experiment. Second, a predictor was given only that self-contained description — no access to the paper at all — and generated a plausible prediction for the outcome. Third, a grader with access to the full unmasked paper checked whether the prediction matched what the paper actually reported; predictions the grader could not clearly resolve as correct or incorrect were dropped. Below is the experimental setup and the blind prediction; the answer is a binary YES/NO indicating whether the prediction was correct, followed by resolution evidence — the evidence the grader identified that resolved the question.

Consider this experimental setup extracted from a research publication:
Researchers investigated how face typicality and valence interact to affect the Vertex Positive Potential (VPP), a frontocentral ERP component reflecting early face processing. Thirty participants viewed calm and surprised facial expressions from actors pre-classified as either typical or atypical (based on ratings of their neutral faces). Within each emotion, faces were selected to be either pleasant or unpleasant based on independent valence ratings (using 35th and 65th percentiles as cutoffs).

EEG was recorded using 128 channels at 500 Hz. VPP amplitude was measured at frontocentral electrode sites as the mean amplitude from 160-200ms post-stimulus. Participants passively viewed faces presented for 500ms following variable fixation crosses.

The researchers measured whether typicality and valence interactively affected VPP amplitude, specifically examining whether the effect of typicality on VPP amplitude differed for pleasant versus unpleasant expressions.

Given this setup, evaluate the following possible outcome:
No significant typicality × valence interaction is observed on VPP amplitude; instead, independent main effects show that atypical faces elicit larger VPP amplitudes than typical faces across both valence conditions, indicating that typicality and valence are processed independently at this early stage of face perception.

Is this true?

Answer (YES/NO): NO